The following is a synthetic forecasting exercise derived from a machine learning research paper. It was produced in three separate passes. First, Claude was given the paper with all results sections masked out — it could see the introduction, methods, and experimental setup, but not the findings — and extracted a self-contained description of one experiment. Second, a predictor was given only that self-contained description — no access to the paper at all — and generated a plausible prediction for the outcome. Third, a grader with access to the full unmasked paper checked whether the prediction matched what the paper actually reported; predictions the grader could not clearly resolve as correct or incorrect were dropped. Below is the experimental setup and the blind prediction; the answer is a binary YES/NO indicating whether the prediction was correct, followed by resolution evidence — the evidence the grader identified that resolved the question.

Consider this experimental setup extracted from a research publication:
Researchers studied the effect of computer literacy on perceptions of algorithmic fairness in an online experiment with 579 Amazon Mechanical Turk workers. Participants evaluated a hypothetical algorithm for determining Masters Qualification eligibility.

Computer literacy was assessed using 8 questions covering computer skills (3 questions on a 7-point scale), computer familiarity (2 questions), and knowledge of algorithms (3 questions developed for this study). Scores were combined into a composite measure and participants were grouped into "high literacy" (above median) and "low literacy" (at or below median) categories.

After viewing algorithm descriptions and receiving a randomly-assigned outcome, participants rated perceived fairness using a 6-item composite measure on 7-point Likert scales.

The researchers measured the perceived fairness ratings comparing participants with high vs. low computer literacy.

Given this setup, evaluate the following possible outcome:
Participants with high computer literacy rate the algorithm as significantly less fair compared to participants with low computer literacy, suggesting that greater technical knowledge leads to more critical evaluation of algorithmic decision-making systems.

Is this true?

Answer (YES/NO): NO